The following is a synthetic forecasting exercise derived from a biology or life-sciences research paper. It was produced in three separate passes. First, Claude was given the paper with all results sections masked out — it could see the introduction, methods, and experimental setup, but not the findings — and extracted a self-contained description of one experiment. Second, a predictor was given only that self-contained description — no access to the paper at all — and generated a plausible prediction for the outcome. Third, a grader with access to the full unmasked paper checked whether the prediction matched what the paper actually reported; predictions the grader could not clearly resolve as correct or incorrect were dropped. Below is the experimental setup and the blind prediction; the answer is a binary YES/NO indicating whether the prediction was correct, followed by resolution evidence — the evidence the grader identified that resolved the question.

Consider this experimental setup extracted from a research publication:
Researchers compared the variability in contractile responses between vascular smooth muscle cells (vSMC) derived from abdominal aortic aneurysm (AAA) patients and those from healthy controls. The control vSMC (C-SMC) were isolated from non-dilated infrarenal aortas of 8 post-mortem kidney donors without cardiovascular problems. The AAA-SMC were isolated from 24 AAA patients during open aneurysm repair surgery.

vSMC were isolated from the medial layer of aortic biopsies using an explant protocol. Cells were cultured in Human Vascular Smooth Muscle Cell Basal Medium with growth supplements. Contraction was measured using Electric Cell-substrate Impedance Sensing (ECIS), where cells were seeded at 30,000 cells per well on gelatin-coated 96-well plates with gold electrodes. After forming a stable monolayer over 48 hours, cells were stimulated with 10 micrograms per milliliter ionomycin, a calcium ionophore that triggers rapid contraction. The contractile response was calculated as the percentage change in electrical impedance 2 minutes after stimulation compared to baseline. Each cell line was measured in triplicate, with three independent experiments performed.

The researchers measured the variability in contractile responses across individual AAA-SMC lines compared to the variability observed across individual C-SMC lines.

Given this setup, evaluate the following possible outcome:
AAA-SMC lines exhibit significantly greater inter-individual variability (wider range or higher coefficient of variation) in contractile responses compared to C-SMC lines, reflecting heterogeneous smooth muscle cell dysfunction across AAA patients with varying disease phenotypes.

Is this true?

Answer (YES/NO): YES